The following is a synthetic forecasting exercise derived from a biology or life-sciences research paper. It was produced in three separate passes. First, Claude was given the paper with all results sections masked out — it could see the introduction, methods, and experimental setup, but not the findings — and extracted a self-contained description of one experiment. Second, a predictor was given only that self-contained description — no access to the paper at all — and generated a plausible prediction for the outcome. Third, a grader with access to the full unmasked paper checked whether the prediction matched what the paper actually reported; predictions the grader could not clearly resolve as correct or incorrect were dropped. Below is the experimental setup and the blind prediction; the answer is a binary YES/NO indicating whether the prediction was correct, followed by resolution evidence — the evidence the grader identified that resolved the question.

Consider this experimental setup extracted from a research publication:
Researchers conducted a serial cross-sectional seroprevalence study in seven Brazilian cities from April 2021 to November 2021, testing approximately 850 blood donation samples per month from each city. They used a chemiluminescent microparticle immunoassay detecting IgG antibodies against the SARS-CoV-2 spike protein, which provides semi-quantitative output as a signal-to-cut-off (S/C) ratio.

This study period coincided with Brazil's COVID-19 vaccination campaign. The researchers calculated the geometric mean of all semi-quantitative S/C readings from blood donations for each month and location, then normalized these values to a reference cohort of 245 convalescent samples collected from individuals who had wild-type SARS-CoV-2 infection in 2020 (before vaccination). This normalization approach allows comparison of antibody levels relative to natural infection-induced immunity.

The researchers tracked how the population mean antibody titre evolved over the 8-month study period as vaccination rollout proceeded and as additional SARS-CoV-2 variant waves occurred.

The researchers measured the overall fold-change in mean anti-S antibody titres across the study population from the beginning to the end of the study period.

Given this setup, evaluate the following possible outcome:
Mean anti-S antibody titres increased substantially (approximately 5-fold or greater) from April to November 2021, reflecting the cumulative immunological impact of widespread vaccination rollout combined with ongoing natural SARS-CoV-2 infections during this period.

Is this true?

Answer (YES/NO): YES